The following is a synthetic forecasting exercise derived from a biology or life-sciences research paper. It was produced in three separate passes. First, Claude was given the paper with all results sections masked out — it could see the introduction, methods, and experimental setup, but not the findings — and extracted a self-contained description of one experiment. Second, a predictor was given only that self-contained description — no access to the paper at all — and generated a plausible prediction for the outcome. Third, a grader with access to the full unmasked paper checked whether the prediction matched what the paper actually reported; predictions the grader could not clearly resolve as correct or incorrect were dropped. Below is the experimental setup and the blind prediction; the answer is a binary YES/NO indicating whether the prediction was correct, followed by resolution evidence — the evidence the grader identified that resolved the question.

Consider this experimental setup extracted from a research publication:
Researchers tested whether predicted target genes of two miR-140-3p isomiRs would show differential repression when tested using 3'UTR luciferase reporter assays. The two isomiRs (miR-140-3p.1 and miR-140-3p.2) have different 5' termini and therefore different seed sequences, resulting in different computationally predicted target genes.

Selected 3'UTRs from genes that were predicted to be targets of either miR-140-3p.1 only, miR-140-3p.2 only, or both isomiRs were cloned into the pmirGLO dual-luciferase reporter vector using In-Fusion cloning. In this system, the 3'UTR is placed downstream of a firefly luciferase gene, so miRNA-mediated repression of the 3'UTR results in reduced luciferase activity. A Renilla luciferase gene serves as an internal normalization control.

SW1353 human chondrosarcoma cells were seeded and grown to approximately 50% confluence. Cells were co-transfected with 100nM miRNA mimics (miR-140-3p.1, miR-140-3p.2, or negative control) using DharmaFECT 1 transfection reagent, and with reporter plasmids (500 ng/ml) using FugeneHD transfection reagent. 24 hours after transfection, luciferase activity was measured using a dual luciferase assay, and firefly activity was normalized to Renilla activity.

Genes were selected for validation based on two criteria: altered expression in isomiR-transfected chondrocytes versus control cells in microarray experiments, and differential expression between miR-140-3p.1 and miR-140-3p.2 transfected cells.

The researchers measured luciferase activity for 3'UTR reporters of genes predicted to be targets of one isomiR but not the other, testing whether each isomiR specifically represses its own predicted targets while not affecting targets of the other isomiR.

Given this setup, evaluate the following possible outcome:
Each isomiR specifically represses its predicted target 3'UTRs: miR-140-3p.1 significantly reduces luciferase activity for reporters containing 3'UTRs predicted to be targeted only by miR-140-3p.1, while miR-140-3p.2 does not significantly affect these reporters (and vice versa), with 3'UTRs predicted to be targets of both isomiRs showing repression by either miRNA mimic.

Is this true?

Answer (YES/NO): NO